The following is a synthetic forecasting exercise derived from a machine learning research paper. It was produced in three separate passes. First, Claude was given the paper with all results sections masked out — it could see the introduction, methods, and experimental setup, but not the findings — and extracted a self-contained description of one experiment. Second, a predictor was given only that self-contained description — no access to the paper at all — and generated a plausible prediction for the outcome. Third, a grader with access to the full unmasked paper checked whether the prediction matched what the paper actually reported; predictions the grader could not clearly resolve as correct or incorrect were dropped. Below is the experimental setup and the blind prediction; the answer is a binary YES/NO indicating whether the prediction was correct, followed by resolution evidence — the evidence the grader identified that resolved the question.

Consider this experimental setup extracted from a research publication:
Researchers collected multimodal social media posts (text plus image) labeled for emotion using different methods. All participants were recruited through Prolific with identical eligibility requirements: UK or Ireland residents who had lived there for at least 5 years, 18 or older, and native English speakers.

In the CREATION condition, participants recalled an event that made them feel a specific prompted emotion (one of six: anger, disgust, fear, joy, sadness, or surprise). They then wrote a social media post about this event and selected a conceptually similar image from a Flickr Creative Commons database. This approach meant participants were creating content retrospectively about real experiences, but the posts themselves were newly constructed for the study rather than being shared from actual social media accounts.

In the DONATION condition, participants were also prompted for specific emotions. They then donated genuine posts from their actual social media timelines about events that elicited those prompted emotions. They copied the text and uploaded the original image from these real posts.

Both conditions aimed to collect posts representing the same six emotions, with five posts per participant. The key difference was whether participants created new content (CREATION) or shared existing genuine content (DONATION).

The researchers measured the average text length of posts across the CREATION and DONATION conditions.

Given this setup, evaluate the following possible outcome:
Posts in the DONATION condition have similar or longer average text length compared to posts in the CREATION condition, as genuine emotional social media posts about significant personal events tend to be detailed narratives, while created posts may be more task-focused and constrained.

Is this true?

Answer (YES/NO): NO